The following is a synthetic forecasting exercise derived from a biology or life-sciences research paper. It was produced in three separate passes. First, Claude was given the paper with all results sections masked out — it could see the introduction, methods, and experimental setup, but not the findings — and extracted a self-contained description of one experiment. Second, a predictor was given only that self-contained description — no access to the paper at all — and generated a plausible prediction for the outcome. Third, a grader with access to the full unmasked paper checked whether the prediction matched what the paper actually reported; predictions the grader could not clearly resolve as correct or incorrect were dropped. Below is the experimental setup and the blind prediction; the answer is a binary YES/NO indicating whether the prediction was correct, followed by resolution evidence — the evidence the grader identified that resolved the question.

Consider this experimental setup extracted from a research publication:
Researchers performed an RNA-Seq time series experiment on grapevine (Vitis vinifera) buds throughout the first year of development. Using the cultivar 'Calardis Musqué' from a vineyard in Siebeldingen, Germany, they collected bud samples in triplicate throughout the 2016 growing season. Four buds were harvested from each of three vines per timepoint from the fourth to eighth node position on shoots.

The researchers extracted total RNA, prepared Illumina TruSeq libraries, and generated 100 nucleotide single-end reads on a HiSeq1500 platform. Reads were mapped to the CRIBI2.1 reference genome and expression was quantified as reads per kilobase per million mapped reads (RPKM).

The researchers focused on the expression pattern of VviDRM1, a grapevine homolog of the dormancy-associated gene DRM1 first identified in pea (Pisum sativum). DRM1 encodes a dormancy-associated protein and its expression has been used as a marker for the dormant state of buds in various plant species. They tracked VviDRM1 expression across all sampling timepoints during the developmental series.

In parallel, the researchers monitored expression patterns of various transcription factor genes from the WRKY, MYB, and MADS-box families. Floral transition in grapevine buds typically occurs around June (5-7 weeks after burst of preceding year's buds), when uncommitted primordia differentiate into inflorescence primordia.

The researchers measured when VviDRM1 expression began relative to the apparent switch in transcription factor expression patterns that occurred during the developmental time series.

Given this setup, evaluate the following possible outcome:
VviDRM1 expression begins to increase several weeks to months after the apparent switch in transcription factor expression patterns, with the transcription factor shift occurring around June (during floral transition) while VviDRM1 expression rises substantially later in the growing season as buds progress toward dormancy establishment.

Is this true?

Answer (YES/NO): NO